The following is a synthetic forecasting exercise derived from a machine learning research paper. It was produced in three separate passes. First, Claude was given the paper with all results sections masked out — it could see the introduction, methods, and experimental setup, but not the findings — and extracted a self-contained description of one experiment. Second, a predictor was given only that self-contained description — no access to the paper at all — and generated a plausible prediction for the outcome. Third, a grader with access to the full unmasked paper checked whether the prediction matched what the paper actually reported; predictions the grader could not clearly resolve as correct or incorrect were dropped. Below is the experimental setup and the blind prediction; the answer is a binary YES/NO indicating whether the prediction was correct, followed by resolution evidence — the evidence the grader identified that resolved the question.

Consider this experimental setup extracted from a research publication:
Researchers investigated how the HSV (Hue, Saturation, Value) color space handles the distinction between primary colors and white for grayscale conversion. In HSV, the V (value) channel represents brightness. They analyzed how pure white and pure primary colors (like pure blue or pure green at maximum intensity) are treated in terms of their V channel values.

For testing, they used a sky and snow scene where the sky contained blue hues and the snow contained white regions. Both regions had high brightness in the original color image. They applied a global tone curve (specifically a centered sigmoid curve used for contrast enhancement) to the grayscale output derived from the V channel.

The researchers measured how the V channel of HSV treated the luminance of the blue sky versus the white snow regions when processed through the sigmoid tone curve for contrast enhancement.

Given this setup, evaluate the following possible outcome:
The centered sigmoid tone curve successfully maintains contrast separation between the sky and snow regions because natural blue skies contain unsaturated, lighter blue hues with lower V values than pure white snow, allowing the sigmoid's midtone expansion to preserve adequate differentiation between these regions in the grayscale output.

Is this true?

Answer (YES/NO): NO